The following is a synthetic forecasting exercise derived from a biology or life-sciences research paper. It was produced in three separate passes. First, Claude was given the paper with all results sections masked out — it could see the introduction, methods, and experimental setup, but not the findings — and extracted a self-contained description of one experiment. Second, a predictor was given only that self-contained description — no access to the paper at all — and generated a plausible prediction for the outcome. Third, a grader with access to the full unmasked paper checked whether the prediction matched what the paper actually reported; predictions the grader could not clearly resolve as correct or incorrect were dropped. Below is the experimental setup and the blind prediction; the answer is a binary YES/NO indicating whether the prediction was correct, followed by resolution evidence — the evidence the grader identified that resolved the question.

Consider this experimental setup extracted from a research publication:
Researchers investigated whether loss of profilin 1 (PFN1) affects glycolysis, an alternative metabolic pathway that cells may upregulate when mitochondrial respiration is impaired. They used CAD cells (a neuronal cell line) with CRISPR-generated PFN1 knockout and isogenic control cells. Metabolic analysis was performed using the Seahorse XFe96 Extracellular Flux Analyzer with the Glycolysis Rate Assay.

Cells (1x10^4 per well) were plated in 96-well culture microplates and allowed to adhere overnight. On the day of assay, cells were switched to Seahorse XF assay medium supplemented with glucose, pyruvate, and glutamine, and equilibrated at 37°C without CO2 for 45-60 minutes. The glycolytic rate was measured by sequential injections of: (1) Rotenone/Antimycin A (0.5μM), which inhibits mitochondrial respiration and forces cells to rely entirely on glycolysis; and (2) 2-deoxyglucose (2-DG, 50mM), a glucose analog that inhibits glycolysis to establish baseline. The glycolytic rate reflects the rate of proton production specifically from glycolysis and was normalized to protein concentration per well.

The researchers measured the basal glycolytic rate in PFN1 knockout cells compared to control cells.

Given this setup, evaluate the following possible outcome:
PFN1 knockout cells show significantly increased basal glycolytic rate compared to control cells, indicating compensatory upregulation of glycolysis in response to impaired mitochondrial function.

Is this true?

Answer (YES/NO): NO